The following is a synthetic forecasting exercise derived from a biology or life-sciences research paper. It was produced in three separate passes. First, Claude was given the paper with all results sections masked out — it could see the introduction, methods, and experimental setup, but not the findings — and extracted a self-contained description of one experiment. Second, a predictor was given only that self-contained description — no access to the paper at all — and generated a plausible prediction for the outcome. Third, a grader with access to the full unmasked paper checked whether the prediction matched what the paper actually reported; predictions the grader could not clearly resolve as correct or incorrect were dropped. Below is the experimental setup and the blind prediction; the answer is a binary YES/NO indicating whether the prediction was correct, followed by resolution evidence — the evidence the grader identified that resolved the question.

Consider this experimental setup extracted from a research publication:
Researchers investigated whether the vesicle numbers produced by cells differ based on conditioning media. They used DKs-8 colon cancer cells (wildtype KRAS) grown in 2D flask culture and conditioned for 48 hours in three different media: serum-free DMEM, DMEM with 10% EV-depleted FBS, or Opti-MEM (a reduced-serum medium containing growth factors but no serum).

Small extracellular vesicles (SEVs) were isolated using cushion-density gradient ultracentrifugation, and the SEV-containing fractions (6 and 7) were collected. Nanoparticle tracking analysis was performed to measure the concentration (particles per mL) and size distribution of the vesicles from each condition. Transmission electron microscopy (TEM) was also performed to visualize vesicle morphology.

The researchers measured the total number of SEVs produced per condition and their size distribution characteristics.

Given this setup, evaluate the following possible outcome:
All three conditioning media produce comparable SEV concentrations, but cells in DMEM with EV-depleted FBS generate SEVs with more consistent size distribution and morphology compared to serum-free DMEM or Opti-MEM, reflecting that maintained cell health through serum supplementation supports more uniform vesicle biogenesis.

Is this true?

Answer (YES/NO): NO